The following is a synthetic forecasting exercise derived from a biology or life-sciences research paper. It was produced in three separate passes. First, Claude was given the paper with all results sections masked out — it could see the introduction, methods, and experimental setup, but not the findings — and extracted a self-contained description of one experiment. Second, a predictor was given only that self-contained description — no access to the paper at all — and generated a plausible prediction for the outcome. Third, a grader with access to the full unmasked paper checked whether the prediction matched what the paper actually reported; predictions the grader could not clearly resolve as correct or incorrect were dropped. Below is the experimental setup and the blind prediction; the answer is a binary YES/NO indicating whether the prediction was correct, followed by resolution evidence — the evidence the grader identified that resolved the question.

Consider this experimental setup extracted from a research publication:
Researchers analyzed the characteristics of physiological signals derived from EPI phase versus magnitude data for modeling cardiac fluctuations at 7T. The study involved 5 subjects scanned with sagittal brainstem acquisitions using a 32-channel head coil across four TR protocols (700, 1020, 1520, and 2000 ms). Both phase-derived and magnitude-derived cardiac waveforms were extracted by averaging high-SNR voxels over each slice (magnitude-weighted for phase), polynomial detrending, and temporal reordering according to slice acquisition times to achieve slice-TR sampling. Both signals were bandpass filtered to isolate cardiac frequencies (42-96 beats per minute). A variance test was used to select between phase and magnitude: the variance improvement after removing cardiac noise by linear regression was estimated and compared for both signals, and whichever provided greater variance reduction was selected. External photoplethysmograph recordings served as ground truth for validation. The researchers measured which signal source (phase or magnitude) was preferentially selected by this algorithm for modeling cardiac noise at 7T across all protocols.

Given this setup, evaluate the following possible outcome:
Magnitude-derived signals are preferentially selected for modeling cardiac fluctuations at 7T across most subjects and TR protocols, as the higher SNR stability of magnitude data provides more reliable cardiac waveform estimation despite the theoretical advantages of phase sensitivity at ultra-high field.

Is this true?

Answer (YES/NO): YES